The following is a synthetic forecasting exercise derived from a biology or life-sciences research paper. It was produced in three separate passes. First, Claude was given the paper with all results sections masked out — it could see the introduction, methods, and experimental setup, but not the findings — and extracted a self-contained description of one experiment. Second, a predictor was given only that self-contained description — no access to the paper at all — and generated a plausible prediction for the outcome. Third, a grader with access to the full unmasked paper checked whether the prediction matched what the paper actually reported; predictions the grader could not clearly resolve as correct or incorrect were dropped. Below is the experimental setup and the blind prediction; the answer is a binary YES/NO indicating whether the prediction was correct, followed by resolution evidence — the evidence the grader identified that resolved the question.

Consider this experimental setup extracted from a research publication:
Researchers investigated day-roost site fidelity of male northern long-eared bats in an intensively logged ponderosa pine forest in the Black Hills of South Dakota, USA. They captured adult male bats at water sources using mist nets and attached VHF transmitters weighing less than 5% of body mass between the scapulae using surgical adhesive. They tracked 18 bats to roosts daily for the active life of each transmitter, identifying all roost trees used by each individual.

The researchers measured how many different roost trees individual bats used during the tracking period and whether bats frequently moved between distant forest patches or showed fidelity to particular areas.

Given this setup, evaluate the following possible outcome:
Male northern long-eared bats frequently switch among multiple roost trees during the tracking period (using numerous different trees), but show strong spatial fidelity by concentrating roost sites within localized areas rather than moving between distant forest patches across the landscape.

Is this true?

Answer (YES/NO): NO